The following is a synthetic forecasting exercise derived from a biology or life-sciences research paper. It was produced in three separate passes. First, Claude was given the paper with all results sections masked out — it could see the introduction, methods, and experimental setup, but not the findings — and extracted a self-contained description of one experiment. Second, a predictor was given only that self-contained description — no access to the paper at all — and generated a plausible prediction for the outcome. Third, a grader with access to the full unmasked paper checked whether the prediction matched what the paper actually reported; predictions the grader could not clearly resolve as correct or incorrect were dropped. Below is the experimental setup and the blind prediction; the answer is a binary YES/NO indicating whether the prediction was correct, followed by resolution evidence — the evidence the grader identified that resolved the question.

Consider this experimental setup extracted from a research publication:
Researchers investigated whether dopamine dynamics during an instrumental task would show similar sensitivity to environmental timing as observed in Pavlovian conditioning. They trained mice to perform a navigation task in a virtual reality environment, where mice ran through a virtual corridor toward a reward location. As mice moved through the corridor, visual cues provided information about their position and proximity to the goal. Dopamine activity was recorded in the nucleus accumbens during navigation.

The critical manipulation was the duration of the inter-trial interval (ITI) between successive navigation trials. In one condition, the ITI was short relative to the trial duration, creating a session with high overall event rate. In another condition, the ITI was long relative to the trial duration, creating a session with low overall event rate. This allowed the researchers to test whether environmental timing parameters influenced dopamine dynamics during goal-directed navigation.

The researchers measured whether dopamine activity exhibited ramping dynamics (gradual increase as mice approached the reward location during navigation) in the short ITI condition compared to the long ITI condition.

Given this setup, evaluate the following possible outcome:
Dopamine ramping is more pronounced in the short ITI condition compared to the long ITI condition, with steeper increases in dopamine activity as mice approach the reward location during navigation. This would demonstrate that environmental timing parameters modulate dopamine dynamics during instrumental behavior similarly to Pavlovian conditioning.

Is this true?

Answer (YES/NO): YES